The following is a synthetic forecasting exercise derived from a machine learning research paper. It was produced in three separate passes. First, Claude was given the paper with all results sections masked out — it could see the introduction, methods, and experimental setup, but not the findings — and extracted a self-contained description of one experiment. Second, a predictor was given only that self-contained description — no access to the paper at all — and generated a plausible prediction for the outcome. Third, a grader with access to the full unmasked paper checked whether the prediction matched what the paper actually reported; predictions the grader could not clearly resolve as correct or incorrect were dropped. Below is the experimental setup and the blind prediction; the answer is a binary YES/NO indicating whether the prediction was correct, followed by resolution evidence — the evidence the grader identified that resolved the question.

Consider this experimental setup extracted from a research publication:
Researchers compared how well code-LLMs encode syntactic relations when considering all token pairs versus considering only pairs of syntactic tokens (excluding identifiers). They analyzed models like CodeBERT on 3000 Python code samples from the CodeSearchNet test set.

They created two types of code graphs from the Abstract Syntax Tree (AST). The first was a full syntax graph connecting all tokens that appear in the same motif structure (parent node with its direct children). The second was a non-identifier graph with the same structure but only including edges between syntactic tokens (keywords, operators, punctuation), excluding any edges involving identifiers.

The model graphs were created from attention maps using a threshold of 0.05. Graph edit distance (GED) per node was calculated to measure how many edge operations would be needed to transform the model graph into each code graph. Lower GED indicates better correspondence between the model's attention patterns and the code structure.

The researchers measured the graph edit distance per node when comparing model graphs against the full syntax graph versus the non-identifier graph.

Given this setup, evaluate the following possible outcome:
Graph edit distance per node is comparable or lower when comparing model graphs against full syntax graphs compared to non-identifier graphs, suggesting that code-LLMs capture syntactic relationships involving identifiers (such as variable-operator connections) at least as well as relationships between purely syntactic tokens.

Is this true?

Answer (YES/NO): NO